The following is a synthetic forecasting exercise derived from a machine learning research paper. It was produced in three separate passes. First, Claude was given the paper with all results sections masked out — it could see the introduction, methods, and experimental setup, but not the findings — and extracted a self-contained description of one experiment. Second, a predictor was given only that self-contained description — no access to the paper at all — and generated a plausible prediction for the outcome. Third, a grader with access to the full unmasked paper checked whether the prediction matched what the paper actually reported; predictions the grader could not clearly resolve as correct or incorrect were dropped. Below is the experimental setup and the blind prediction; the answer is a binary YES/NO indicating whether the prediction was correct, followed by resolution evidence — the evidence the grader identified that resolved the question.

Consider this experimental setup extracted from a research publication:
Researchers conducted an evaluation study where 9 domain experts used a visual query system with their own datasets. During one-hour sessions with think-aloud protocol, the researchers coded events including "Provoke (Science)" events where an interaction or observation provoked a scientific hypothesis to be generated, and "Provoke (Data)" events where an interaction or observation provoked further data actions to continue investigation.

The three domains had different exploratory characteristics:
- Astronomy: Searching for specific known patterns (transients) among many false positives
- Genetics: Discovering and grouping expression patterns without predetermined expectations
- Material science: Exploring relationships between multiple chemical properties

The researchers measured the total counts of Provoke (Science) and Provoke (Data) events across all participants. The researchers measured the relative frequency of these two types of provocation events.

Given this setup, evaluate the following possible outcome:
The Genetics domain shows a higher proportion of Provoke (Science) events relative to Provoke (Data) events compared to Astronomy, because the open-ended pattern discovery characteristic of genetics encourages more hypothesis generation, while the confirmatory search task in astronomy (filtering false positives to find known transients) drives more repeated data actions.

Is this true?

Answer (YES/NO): NO